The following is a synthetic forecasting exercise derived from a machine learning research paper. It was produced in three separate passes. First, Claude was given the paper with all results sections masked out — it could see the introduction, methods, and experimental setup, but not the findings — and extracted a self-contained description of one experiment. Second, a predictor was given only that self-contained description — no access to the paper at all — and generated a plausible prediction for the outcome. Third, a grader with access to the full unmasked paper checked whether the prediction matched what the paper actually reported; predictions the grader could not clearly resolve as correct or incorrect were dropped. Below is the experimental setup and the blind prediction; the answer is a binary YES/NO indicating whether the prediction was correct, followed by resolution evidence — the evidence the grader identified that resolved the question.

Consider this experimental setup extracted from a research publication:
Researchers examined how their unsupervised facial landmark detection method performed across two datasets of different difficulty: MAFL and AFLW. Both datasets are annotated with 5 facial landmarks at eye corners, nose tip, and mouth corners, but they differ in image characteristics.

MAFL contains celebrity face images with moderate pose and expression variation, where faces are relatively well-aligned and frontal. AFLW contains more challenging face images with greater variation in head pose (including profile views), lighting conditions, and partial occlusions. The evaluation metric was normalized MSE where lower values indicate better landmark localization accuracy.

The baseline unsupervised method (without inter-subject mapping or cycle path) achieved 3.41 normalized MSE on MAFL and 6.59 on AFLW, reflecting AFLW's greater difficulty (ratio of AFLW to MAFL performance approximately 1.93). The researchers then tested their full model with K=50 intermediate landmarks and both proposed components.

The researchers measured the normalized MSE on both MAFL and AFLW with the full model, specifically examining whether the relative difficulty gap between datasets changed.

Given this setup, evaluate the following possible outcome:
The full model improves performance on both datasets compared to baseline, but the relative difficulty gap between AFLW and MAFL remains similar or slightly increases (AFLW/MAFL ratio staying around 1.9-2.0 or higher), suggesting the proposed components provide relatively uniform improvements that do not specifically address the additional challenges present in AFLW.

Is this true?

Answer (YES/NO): YES